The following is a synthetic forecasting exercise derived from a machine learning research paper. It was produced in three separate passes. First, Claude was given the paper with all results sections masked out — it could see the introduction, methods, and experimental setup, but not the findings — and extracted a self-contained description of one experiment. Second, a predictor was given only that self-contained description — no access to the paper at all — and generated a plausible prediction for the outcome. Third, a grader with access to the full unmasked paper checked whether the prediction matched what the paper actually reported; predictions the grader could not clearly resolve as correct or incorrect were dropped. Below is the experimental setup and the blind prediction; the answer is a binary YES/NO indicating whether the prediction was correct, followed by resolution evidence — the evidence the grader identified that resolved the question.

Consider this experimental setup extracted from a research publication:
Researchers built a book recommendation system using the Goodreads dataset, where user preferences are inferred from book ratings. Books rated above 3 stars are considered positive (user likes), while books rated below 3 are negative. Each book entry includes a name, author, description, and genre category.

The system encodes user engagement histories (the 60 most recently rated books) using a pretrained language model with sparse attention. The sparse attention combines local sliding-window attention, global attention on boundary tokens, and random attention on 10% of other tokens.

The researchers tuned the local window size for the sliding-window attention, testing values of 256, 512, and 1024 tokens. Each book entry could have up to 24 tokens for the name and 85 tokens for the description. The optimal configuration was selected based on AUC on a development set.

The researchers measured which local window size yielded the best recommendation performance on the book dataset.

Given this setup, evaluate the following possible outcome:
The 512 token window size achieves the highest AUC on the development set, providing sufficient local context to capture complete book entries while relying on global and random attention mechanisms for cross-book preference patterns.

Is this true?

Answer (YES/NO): NO